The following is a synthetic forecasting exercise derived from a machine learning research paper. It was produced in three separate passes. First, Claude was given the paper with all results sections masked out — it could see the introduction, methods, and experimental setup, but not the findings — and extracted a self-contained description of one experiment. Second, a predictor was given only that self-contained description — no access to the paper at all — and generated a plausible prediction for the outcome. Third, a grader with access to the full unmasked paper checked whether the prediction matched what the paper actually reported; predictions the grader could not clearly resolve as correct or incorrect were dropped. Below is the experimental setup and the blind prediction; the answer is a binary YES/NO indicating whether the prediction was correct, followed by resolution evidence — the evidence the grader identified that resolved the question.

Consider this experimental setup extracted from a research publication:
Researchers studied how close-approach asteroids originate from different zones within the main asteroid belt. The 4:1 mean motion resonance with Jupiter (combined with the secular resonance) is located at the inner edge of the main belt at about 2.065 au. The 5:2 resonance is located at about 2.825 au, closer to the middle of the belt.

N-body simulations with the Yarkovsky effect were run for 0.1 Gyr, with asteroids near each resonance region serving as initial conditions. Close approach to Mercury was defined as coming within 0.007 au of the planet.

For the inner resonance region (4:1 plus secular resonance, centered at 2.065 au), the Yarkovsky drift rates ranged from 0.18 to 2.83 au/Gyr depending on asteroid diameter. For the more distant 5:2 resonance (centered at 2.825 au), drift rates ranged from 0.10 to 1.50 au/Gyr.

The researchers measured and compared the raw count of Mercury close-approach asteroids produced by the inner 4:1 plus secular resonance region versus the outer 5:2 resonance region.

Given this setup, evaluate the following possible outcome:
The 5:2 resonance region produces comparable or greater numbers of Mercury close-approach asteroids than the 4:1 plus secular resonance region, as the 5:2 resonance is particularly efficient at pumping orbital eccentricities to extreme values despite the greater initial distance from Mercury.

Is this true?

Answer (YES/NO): NO